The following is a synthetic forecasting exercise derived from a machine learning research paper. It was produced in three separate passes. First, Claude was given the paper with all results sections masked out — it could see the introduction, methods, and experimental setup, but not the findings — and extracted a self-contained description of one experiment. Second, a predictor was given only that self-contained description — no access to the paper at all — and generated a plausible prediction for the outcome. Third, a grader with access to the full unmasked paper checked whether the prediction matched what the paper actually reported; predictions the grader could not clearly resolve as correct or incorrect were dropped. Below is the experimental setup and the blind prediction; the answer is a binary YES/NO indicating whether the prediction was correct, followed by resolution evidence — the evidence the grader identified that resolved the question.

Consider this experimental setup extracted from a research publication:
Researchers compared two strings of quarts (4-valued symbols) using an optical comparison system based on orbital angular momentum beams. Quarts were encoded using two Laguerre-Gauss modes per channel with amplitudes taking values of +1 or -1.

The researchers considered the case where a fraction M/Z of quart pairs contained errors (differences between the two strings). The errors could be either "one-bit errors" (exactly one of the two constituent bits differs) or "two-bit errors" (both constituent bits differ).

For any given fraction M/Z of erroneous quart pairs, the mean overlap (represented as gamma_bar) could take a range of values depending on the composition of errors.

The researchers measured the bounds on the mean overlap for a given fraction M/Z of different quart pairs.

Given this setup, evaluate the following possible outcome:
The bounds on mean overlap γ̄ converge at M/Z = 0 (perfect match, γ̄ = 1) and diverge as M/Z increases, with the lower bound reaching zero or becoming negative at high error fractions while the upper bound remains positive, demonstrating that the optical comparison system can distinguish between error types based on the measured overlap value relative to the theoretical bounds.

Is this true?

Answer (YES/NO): NO